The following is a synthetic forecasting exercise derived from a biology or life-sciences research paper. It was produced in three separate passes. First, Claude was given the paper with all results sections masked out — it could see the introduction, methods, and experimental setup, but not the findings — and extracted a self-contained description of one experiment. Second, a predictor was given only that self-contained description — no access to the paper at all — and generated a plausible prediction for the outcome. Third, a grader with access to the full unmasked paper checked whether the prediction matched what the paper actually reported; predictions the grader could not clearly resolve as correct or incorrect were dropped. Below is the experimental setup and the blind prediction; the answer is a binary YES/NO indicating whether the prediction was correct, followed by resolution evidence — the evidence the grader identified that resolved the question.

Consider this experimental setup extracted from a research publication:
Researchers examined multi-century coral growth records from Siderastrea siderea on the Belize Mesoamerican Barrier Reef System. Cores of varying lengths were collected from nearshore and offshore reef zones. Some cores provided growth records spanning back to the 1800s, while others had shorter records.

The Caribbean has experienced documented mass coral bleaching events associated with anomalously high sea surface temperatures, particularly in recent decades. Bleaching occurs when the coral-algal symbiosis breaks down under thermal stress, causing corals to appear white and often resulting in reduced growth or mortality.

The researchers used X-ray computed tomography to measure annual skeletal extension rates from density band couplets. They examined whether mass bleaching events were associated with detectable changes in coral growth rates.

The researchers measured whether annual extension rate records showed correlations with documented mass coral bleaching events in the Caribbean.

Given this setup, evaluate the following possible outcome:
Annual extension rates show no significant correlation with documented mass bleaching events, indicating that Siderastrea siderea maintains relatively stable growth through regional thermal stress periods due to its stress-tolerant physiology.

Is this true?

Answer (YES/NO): NO